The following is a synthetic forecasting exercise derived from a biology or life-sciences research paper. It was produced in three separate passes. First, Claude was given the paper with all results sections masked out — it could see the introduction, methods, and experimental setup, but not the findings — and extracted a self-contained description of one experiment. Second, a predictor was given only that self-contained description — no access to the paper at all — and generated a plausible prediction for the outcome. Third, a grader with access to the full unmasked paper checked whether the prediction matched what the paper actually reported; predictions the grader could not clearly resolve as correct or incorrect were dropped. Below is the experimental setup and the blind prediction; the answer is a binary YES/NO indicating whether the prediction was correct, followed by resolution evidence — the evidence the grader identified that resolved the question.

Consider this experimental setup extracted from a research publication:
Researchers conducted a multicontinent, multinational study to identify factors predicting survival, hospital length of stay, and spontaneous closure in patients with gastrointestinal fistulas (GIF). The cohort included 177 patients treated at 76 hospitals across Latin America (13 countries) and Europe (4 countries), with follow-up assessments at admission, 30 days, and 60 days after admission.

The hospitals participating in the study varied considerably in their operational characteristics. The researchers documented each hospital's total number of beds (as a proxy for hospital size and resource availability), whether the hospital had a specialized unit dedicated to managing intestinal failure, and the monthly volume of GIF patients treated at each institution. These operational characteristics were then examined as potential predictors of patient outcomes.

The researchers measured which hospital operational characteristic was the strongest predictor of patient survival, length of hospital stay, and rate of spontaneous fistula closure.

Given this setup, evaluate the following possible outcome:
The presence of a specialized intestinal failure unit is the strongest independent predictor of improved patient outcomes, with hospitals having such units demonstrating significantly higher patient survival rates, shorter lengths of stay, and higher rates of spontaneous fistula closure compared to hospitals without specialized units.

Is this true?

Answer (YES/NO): NO